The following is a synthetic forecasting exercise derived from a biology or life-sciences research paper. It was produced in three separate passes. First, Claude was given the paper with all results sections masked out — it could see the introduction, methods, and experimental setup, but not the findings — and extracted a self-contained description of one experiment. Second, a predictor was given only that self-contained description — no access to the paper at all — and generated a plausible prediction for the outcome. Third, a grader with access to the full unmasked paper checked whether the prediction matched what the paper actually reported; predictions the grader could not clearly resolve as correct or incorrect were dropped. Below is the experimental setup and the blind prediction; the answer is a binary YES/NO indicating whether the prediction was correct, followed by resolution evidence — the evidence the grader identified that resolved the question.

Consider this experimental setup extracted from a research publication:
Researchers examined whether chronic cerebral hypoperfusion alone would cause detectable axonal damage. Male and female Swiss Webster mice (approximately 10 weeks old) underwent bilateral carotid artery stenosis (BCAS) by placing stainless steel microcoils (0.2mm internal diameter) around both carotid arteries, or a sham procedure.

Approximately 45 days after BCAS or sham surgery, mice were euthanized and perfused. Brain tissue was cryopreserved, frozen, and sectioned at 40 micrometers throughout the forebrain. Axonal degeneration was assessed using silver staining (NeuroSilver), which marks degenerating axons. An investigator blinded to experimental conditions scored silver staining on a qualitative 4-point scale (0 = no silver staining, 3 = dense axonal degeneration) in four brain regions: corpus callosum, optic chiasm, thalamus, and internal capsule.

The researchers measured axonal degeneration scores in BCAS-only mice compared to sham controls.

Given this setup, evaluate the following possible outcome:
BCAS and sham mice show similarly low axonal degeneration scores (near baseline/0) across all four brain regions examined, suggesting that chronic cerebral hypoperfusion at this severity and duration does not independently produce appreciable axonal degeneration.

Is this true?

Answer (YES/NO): YES